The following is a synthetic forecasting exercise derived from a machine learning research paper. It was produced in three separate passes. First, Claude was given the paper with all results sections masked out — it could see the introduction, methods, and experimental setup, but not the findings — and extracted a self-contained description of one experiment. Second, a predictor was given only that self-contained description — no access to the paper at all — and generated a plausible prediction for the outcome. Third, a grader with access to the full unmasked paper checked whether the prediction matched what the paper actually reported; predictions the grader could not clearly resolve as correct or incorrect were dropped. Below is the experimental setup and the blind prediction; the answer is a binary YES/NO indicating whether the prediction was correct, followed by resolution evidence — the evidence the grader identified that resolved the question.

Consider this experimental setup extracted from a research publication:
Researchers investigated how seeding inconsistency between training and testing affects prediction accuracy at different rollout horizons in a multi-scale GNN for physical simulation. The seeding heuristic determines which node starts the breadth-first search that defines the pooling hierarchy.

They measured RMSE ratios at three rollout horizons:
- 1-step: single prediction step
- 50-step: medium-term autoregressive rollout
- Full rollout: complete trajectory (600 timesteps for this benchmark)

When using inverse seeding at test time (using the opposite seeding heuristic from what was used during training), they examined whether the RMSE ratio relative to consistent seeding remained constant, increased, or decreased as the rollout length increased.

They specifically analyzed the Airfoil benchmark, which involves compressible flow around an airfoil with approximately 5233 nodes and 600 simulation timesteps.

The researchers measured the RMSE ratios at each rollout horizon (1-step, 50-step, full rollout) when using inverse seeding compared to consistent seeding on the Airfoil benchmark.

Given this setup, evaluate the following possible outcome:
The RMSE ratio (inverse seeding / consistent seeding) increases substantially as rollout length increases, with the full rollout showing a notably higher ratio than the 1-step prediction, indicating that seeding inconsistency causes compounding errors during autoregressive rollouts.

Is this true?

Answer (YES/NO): NO